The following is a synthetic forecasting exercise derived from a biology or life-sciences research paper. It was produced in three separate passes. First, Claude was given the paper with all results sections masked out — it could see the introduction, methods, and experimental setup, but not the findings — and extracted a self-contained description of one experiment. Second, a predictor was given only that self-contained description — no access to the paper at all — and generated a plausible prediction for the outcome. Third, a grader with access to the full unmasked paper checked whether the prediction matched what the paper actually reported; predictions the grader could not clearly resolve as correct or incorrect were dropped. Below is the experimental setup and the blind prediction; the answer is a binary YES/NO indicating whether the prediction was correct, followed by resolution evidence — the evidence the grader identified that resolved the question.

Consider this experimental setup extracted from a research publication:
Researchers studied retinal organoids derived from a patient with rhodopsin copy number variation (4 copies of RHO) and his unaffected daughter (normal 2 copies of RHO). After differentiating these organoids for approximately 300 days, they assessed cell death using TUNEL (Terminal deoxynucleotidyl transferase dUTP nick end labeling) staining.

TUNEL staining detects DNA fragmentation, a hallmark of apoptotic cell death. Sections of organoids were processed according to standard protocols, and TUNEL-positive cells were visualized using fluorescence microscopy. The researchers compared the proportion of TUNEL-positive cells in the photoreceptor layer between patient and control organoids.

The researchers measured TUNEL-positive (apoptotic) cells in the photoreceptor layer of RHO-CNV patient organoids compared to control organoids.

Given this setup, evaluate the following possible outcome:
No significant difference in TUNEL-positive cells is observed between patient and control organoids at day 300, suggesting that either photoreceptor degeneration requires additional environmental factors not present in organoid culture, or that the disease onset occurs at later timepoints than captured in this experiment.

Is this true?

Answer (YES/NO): YES